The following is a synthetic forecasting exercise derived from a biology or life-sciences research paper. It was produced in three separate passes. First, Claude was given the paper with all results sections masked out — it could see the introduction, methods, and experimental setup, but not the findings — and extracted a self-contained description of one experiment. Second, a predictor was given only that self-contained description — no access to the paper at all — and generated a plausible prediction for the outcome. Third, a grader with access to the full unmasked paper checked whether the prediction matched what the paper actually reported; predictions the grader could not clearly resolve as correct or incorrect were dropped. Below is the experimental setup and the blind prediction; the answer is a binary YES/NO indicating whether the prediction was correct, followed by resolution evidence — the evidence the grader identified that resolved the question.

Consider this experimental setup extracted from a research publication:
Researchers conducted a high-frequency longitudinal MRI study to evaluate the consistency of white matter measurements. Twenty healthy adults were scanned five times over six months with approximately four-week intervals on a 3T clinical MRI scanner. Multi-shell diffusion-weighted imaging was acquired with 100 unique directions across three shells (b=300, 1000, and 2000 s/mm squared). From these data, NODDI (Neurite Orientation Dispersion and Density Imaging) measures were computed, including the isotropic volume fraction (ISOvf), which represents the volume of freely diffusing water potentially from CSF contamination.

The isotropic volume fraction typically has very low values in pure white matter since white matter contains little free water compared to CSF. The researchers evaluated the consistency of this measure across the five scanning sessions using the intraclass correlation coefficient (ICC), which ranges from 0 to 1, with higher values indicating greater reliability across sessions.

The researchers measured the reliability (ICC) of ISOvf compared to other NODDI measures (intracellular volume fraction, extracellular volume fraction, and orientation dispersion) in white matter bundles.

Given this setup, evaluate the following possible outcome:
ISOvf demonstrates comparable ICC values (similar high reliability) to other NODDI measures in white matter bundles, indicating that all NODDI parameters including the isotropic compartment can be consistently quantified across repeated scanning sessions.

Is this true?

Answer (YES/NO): NO